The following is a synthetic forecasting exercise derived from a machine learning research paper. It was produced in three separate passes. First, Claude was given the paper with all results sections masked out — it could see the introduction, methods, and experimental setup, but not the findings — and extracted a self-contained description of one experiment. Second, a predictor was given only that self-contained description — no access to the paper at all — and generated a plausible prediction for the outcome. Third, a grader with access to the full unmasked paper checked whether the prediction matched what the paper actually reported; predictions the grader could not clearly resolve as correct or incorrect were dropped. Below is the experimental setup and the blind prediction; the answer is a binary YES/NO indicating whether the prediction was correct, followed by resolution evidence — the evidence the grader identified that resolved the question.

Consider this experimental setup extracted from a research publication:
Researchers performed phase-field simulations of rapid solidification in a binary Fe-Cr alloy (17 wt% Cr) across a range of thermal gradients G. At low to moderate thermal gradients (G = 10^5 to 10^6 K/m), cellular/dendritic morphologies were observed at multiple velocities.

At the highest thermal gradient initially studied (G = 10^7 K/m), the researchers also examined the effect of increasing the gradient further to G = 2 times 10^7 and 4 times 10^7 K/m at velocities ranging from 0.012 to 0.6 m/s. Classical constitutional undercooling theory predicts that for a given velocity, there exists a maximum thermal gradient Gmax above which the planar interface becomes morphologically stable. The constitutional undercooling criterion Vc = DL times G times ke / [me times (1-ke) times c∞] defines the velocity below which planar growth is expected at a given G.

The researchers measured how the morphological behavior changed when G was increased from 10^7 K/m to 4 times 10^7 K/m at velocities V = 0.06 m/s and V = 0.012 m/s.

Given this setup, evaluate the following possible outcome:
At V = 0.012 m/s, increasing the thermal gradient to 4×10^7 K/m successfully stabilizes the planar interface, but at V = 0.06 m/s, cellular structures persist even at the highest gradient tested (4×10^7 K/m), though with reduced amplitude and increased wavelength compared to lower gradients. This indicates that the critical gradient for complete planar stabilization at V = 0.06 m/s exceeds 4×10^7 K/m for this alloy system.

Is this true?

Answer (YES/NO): NO